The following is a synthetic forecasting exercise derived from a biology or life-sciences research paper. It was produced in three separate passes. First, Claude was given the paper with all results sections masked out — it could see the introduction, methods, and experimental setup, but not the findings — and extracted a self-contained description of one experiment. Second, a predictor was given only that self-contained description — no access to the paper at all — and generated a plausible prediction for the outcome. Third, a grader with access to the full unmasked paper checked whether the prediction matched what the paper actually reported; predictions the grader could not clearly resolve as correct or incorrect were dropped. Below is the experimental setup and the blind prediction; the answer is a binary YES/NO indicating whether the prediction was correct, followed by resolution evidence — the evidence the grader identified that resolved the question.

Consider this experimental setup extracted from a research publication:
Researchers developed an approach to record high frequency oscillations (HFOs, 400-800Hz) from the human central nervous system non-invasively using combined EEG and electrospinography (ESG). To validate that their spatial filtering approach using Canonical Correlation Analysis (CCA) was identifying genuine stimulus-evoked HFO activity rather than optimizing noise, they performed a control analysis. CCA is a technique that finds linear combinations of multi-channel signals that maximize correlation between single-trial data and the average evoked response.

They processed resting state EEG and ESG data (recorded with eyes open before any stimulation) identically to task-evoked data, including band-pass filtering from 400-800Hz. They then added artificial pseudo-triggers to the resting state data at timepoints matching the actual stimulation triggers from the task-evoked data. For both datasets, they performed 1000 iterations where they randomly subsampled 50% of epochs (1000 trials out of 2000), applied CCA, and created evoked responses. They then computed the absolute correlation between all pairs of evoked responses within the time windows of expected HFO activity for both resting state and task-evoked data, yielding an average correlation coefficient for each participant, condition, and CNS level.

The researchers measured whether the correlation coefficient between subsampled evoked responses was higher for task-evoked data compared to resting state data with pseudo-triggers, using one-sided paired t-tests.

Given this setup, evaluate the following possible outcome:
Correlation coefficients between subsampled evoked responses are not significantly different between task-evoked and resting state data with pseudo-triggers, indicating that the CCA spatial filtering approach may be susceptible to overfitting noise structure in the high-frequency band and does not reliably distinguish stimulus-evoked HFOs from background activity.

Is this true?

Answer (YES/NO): NO